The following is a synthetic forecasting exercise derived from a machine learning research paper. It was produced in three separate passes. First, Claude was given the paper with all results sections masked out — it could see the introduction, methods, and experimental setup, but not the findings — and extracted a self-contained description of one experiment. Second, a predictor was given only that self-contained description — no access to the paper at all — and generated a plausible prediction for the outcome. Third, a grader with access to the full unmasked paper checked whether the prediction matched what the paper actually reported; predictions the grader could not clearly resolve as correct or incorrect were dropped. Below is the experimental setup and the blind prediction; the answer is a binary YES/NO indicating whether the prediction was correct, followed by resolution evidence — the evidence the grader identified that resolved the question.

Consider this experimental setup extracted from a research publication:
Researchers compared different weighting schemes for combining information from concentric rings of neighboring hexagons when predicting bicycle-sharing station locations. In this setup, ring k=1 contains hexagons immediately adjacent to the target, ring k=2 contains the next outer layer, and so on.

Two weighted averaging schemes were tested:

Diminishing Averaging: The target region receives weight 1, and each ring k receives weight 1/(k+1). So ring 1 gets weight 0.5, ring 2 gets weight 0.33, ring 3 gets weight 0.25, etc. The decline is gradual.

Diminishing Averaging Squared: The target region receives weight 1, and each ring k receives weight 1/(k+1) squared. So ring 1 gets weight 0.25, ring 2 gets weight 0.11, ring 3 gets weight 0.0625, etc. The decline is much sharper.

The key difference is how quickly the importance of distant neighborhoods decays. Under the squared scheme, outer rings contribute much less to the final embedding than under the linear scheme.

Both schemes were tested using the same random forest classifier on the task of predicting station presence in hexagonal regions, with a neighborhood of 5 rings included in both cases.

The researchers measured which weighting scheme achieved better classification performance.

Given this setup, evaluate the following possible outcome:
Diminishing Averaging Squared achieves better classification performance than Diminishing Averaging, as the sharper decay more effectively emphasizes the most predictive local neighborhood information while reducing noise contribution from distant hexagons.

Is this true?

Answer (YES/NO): YES